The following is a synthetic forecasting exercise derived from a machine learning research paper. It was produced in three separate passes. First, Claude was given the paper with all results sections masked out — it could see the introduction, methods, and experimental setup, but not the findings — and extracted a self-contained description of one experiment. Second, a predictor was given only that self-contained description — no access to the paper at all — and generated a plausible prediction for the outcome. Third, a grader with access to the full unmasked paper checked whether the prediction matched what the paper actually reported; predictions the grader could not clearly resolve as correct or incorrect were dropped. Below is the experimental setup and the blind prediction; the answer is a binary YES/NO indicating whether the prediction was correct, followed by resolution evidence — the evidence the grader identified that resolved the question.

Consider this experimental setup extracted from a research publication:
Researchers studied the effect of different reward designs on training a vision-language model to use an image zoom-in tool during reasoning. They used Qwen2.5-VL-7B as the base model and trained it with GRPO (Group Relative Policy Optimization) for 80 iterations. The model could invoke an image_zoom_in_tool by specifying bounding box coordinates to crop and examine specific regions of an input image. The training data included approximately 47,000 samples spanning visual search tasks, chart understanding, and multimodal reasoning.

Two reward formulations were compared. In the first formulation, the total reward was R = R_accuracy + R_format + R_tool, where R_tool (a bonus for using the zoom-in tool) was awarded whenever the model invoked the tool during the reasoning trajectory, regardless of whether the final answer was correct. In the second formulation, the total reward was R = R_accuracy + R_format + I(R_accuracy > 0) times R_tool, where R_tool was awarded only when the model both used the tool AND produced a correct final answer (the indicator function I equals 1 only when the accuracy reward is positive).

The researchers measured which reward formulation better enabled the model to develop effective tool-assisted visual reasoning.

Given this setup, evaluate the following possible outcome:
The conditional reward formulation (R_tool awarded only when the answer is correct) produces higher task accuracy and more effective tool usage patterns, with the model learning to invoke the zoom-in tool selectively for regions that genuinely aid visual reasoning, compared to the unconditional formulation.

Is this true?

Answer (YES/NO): YES